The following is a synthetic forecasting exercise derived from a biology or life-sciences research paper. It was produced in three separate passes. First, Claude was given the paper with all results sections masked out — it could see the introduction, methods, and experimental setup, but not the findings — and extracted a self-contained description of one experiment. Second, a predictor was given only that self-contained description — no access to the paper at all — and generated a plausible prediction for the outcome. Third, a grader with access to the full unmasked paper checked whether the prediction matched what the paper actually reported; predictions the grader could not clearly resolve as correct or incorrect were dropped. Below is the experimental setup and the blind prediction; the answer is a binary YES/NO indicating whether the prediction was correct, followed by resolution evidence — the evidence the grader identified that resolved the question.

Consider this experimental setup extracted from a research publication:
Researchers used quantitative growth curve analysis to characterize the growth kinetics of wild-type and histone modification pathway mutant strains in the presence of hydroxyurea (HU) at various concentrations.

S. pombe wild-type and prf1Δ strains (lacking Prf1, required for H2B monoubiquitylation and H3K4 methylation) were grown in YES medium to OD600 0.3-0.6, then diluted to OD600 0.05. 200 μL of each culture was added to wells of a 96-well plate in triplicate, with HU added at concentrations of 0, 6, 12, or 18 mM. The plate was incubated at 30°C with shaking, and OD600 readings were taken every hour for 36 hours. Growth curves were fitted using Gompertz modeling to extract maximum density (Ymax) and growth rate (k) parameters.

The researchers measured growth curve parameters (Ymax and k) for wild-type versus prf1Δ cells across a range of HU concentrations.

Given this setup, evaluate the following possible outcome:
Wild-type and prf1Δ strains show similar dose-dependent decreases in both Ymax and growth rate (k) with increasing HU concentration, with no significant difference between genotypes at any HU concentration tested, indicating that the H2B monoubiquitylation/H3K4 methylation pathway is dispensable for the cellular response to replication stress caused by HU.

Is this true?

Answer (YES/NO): NO